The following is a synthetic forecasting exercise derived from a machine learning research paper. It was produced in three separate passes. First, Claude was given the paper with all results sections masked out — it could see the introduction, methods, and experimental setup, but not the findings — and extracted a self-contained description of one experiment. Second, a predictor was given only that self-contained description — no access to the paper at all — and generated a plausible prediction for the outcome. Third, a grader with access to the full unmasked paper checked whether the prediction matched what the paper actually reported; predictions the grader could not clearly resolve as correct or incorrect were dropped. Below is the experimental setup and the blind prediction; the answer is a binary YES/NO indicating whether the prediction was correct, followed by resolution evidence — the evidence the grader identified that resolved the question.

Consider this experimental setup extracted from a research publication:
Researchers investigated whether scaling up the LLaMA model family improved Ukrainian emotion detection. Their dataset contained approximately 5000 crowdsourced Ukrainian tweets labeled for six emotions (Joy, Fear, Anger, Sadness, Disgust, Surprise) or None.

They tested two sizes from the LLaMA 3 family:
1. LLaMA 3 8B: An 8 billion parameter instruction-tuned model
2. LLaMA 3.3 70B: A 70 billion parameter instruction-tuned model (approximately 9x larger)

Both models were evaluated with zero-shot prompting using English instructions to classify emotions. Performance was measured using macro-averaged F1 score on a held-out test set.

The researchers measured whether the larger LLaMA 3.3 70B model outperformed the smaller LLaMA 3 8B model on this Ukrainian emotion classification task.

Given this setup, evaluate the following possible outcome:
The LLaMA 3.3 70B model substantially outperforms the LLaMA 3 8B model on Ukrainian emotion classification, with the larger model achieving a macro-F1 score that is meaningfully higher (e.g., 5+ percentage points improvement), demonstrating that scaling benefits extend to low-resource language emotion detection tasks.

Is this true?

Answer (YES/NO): YES